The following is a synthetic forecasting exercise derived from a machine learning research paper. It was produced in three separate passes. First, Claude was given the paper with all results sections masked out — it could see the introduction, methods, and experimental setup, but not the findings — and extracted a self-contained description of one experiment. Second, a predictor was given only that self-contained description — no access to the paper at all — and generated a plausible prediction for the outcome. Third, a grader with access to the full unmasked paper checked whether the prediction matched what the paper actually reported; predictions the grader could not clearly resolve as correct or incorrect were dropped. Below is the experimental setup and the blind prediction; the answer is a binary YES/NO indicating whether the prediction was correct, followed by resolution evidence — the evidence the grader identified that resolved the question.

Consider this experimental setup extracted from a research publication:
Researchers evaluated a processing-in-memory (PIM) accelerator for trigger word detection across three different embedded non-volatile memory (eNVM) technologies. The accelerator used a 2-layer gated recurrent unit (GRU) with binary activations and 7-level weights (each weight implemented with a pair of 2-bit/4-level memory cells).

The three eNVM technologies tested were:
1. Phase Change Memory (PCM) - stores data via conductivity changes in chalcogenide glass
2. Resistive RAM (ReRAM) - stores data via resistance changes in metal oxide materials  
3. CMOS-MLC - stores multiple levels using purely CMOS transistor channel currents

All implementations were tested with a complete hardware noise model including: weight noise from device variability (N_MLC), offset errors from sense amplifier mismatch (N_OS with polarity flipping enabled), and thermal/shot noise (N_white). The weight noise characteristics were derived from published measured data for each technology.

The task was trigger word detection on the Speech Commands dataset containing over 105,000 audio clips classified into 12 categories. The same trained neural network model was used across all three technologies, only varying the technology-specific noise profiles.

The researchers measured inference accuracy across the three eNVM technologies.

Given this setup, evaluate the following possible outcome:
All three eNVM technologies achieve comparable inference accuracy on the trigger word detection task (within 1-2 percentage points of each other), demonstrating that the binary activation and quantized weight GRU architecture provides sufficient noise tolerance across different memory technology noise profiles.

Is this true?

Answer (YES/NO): YES